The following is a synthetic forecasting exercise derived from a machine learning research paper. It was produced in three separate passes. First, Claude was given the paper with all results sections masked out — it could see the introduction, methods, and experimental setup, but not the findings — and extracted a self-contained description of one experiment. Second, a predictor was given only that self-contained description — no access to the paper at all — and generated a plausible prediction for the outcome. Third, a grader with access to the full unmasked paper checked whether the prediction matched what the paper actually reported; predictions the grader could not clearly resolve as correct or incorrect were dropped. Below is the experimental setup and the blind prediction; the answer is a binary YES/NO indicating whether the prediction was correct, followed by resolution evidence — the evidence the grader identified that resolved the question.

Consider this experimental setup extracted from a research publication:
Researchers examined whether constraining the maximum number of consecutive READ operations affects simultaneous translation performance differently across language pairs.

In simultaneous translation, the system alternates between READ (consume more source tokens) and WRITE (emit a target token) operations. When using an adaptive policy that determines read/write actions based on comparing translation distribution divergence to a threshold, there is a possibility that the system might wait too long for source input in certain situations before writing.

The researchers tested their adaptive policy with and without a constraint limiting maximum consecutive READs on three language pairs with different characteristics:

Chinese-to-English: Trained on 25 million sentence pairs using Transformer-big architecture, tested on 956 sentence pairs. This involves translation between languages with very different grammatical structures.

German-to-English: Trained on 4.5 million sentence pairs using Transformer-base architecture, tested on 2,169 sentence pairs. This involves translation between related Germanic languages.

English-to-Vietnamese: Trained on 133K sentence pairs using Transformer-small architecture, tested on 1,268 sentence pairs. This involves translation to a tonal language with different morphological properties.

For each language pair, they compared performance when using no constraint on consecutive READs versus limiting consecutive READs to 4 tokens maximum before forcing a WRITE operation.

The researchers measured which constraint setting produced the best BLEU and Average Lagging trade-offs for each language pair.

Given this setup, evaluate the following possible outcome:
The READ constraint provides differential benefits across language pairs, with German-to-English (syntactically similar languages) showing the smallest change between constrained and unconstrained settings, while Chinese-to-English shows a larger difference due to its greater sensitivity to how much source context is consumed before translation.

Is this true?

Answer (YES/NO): NO